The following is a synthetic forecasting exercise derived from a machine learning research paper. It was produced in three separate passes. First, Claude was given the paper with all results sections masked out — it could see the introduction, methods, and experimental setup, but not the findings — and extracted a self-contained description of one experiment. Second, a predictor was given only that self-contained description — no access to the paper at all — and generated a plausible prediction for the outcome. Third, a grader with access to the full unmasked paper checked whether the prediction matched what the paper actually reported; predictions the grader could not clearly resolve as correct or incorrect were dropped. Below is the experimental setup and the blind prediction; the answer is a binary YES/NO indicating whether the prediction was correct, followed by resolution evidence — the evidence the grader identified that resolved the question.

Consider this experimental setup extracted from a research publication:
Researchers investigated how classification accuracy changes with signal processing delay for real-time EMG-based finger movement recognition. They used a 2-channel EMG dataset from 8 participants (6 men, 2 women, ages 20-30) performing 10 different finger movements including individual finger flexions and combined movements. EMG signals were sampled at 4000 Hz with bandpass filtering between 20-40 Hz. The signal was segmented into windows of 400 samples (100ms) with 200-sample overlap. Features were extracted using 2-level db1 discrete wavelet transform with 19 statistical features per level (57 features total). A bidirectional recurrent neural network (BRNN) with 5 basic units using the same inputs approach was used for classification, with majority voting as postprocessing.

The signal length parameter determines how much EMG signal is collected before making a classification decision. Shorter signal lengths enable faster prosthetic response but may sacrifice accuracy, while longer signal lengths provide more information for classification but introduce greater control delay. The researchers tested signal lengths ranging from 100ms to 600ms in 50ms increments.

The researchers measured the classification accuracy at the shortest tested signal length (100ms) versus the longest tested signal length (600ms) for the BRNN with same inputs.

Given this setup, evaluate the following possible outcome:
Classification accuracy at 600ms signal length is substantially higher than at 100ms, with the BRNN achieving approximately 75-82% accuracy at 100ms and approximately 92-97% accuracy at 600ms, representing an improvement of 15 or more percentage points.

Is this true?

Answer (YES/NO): NO